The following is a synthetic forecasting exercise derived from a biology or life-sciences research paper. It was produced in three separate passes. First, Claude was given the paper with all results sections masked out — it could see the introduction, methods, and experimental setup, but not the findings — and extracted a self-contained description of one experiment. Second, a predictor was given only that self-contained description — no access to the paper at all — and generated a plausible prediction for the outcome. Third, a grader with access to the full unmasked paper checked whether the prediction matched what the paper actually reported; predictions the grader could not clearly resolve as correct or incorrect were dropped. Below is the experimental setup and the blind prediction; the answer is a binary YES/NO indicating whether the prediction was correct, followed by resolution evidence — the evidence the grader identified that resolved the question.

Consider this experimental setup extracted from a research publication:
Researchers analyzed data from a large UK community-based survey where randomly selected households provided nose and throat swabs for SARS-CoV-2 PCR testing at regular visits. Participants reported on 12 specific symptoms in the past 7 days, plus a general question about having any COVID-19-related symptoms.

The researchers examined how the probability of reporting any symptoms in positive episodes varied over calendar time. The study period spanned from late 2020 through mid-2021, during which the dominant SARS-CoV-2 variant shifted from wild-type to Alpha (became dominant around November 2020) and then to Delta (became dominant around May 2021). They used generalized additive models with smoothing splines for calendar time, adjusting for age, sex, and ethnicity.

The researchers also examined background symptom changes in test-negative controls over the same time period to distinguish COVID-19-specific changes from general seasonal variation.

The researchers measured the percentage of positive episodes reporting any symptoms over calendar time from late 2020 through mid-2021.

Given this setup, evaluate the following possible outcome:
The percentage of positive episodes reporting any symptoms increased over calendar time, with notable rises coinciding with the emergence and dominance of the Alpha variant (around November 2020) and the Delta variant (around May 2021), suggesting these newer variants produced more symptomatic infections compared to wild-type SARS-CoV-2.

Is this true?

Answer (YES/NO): NO